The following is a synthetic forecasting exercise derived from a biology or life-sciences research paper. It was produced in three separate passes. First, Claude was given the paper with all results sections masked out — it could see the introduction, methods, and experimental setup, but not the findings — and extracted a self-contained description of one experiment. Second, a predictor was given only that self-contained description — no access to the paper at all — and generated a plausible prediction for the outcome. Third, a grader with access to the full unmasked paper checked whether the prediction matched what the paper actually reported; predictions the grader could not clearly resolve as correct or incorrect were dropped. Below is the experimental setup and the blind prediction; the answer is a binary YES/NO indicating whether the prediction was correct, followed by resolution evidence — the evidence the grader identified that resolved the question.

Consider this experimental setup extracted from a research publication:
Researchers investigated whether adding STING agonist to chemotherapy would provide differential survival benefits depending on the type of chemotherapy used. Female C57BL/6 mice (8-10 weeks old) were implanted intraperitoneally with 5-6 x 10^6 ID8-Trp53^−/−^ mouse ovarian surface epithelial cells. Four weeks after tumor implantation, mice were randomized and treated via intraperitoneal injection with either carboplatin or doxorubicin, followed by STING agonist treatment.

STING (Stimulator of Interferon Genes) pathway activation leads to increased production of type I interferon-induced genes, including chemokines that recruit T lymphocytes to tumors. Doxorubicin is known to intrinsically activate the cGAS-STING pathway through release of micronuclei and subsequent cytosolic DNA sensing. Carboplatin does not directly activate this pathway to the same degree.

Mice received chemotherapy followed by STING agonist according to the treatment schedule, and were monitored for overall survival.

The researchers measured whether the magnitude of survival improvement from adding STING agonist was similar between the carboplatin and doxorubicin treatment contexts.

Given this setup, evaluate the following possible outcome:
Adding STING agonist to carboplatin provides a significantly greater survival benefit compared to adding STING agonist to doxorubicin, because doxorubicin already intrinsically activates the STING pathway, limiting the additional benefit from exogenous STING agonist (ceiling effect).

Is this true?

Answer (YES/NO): YES